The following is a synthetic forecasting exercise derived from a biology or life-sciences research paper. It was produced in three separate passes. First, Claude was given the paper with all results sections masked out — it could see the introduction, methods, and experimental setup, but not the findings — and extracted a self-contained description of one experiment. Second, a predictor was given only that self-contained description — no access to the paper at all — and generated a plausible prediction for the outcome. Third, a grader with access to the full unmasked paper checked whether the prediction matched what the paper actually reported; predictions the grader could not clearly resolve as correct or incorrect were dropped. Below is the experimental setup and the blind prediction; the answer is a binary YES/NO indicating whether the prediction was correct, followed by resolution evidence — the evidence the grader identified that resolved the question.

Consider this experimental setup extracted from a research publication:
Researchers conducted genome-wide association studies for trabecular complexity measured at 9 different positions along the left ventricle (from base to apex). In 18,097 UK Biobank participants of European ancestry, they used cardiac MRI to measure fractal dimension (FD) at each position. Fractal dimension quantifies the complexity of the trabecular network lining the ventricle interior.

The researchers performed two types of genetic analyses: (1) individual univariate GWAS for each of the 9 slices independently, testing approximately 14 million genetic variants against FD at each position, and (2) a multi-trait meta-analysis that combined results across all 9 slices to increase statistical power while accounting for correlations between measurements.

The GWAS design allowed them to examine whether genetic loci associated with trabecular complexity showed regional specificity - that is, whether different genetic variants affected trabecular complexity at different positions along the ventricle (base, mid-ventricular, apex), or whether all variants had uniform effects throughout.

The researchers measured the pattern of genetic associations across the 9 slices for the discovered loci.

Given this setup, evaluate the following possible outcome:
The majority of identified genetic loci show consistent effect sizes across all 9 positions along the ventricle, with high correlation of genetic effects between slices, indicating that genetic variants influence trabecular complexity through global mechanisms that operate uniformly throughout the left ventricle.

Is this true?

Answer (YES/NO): NO